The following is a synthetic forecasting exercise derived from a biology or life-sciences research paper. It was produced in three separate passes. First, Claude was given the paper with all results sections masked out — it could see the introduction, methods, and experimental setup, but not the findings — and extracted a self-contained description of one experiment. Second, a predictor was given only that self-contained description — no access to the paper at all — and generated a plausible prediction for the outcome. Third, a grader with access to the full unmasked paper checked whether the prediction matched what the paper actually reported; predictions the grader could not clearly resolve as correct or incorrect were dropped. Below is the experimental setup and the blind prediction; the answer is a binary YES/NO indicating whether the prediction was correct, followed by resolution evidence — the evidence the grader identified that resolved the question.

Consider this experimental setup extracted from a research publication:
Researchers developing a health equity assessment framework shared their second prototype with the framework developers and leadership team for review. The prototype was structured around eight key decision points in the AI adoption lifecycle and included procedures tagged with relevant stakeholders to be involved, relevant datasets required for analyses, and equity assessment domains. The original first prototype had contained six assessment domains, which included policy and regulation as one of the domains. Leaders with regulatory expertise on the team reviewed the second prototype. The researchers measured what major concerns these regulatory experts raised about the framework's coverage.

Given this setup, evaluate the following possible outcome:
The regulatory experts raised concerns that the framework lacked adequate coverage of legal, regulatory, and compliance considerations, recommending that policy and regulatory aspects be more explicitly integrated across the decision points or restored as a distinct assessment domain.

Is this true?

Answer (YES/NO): NO